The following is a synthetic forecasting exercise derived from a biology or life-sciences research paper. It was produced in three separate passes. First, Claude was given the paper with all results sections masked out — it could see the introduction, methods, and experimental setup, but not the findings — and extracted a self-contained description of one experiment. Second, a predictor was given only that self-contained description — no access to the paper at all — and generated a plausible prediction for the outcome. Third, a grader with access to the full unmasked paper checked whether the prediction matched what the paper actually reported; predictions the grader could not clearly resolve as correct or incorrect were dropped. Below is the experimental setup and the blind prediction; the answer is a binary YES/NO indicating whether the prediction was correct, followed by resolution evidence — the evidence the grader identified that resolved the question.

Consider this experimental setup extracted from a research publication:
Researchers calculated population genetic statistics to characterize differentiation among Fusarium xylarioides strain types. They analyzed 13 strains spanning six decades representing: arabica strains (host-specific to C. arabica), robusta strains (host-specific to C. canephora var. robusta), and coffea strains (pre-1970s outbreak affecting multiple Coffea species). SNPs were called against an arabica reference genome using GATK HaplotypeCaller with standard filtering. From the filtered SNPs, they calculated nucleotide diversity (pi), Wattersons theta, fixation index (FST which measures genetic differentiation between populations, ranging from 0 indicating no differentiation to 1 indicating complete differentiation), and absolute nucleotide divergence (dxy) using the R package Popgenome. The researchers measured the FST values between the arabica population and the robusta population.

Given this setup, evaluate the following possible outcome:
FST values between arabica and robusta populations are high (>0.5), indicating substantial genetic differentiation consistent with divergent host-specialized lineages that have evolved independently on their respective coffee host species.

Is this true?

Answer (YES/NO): YES